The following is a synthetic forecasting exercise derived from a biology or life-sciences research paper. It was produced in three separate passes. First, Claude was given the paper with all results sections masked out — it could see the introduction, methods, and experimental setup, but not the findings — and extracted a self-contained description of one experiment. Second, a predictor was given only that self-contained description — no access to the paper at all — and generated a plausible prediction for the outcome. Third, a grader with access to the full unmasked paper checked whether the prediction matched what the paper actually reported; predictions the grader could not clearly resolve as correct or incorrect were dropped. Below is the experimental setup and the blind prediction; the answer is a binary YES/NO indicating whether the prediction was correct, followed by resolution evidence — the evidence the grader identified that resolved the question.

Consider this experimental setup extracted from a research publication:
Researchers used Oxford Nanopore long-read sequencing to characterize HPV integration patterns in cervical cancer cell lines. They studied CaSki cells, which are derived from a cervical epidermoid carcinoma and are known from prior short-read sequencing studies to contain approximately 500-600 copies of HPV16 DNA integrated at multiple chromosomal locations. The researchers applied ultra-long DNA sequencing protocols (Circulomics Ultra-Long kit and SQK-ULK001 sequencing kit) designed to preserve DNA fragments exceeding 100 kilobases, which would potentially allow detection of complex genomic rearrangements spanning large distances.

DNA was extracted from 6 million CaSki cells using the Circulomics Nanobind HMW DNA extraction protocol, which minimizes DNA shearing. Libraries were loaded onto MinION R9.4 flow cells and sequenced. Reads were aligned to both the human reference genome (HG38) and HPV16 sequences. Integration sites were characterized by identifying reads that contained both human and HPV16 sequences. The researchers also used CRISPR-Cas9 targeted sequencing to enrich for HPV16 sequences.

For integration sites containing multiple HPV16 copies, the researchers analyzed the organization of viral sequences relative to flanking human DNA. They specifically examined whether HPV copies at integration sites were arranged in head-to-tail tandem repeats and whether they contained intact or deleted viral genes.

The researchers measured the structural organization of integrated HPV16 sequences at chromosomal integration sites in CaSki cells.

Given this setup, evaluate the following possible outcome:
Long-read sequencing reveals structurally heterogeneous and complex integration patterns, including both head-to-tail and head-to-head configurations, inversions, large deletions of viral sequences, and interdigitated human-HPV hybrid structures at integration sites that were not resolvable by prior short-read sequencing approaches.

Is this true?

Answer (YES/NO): NO